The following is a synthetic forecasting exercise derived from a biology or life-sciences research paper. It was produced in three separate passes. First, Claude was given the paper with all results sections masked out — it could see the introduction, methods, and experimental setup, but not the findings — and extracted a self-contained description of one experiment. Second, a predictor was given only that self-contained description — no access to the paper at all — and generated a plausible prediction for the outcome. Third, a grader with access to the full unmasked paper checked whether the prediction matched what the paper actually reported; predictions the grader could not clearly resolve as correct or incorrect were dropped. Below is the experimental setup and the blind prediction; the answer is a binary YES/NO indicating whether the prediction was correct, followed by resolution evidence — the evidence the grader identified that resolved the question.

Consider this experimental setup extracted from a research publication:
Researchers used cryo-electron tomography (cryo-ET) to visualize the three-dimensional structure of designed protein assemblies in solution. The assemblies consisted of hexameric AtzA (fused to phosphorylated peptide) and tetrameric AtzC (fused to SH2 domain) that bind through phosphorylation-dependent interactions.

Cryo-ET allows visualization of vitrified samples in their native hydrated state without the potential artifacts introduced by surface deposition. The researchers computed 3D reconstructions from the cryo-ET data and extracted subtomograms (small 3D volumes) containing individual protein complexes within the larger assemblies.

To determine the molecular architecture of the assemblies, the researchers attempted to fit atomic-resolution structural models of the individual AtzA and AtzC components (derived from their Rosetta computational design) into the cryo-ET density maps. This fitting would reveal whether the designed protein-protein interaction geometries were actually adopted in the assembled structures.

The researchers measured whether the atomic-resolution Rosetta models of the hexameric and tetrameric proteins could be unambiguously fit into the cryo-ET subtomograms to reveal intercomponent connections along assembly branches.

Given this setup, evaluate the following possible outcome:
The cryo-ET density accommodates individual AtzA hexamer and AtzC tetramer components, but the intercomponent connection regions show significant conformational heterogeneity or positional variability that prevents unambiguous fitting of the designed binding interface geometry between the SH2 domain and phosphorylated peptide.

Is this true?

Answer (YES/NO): NO